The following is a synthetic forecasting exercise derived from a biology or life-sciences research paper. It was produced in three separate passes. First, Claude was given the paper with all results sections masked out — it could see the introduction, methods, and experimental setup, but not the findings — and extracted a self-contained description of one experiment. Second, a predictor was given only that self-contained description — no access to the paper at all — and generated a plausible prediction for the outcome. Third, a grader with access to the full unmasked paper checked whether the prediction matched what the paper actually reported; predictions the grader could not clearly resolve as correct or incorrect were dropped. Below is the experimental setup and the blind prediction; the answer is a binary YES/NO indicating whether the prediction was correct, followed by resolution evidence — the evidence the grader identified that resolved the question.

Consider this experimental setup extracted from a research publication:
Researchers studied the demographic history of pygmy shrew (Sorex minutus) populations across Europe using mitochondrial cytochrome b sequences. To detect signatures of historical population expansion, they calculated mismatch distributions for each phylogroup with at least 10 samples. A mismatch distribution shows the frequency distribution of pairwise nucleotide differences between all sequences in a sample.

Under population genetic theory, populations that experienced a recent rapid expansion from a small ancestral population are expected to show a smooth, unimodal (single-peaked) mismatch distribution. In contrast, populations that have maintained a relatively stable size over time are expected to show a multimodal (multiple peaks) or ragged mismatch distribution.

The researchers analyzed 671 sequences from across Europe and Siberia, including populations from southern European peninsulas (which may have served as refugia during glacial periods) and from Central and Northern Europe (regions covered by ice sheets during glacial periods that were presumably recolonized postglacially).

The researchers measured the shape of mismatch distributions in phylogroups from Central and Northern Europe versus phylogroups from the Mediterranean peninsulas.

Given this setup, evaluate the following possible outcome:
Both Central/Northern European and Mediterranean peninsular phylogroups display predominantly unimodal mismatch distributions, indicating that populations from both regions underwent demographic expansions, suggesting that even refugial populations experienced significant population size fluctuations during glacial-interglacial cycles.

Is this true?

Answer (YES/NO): NO